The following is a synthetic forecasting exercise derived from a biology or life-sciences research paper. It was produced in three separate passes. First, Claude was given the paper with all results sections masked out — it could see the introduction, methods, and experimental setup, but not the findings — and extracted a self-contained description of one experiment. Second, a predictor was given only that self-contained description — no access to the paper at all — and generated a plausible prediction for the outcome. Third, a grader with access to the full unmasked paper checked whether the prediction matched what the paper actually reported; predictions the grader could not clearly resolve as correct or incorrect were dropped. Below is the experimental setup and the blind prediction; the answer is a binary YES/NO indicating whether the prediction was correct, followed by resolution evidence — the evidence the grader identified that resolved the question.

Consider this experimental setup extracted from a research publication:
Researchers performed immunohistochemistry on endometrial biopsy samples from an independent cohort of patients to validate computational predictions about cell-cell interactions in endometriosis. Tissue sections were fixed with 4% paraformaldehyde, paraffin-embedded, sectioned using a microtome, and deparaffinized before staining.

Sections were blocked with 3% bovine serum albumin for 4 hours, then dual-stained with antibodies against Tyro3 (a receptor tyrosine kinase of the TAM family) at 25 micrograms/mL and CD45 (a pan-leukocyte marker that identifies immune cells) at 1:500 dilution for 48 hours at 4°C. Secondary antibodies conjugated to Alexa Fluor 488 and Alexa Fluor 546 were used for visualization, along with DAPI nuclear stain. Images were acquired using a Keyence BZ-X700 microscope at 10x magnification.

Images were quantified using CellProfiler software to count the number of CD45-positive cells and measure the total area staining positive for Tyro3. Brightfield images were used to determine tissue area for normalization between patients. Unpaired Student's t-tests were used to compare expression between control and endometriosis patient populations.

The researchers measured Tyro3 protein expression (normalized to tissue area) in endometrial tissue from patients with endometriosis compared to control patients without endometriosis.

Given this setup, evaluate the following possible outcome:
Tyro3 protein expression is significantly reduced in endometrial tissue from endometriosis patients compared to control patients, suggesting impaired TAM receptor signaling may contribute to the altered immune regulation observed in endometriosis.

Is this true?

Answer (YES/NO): YES